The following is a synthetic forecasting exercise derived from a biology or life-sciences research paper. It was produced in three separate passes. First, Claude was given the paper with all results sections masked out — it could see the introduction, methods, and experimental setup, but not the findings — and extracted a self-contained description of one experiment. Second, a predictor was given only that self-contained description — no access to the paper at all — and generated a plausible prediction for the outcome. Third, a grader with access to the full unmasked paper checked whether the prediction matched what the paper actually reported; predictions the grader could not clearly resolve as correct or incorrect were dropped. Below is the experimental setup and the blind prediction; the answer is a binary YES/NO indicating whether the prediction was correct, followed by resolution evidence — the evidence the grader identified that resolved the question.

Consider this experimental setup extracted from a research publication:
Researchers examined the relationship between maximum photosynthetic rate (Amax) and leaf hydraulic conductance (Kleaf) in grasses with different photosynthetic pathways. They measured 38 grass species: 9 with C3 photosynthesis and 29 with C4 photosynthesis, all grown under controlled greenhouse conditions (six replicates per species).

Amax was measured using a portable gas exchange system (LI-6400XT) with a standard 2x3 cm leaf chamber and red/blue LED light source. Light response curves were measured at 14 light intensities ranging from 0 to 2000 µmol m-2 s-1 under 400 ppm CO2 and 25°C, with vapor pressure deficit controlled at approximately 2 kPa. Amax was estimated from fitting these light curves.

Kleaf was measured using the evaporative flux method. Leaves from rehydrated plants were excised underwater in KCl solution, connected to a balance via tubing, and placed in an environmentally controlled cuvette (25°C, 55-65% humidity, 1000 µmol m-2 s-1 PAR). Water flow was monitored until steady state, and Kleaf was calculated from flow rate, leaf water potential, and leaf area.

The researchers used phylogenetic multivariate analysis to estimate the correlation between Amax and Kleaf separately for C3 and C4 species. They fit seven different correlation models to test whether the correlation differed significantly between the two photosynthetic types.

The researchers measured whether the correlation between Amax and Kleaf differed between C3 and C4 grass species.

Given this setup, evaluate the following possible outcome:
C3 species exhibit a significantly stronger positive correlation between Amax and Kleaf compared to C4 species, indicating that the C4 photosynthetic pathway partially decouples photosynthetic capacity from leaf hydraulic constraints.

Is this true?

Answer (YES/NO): YES